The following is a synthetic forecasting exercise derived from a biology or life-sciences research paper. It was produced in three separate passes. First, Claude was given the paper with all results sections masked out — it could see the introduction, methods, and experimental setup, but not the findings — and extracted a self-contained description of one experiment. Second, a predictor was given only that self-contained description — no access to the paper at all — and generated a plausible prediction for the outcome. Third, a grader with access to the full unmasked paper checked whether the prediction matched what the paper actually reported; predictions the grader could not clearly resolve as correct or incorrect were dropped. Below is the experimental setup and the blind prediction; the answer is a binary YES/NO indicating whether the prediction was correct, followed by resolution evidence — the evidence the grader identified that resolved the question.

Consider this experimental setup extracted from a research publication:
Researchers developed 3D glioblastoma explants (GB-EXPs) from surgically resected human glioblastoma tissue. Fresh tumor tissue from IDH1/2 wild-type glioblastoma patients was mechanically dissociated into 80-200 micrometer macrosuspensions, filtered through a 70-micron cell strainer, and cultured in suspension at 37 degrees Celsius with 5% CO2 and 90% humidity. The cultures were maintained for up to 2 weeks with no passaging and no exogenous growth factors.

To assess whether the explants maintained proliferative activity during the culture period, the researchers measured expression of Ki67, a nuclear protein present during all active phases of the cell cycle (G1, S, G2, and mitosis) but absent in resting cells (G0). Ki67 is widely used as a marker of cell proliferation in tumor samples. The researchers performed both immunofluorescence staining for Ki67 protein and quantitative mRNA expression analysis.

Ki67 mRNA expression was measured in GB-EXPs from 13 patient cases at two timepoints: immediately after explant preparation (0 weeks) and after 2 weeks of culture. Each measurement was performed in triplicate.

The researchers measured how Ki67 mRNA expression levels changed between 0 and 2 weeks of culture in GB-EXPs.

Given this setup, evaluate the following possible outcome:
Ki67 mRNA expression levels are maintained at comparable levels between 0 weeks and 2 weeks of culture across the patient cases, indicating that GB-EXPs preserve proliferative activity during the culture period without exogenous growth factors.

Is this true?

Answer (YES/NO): NO